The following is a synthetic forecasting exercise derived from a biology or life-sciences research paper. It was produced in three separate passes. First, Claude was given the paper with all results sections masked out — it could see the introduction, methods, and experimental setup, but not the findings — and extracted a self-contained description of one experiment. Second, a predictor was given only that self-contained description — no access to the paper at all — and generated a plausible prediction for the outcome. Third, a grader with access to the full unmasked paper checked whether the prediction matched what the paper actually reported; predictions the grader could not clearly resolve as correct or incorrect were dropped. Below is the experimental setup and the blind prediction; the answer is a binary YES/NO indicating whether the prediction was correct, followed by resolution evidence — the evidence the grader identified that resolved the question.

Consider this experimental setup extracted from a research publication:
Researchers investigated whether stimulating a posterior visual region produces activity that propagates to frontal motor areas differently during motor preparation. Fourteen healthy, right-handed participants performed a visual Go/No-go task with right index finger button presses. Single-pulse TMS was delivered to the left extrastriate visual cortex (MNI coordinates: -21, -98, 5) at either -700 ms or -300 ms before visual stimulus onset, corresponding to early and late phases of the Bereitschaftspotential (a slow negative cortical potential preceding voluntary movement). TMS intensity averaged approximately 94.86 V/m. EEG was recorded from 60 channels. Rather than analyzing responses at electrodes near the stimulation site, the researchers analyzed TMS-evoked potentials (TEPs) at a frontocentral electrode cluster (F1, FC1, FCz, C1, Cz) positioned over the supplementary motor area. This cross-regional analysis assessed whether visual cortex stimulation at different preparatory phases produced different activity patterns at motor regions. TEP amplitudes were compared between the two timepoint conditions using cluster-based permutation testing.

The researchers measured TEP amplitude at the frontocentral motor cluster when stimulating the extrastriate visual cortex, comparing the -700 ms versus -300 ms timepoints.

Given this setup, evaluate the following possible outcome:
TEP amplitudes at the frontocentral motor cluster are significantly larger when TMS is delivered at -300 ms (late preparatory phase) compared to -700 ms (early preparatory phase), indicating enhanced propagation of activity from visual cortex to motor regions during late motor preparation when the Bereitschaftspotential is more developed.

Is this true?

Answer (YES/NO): NO